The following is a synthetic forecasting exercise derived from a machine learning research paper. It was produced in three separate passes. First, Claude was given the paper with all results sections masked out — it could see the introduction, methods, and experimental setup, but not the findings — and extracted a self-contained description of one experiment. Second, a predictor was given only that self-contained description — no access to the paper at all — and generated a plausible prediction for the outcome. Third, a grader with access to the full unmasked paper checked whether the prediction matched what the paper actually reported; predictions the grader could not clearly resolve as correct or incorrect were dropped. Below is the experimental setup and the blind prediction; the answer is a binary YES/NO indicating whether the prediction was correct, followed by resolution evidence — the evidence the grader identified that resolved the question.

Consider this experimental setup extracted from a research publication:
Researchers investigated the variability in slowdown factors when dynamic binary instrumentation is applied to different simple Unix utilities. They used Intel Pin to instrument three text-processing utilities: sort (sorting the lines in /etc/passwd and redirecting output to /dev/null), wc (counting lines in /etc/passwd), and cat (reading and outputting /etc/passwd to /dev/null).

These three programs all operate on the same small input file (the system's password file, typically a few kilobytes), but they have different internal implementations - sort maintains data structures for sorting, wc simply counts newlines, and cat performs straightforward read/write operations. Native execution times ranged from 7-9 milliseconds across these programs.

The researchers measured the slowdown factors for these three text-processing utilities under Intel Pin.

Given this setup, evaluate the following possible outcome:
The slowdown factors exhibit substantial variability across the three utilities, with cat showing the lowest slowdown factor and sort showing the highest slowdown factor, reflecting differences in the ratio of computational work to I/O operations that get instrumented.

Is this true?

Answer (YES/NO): NO